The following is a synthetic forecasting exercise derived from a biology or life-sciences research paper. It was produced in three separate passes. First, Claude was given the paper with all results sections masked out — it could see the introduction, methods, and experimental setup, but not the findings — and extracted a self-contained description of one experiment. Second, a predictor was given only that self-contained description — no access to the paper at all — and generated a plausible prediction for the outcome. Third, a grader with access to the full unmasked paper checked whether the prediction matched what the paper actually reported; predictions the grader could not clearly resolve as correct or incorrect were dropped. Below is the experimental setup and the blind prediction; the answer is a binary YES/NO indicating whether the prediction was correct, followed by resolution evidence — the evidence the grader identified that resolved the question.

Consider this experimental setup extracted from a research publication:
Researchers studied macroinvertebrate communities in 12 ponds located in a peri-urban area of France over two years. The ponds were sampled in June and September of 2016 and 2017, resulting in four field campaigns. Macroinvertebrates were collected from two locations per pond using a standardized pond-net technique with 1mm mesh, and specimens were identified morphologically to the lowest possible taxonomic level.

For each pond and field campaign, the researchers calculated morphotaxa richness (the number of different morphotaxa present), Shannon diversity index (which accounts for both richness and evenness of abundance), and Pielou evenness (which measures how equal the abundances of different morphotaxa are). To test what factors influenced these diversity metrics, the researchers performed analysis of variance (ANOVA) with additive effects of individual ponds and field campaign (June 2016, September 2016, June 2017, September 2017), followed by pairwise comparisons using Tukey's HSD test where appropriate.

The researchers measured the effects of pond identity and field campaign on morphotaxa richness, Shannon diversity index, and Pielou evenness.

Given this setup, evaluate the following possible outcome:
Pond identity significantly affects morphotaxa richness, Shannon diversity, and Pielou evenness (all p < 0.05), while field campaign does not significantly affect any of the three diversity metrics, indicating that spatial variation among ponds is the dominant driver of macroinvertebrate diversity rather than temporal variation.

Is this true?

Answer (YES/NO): NO